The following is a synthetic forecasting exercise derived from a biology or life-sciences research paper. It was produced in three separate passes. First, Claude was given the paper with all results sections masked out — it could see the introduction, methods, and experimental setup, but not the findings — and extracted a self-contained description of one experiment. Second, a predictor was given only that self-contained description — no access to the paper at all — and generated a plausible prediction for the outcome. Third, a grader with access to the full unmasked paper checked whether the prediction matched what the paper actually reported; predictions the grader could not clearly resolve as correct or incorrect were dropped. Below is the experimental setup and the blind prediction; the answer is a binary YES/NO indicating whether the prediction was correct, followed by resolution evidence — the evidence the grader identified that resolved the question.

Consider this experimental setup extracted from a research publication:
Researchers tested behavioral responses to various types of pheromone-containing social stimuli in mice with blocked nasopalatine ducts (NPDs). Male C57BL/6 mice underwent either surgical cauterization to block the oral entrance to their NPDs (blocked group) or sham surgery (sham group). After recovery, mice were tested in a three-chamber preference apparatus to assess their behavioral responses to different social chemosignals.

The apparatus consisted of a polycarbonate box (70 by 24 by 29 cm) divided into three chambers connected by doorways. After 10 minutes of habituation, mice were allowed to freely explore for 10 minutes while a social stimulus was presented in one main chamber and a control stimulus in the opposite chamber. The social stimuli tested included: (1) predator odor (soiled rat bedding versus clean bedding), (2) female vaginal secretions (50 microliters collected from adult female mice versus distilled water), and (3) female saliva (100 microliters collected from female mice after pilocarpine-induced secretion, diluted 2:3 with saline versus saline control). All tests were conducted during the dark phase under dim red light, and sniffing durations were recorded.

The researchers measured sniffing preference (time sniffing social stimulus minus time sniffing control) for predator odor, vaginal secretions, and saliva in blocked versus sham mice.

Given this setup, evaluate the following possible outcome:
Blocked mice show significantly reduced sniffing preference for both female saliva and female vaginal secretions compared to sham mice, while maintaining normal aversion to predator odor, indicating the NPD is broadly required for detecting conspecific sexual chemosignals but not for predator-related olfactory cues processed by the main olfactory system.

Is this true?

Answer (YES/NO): NO